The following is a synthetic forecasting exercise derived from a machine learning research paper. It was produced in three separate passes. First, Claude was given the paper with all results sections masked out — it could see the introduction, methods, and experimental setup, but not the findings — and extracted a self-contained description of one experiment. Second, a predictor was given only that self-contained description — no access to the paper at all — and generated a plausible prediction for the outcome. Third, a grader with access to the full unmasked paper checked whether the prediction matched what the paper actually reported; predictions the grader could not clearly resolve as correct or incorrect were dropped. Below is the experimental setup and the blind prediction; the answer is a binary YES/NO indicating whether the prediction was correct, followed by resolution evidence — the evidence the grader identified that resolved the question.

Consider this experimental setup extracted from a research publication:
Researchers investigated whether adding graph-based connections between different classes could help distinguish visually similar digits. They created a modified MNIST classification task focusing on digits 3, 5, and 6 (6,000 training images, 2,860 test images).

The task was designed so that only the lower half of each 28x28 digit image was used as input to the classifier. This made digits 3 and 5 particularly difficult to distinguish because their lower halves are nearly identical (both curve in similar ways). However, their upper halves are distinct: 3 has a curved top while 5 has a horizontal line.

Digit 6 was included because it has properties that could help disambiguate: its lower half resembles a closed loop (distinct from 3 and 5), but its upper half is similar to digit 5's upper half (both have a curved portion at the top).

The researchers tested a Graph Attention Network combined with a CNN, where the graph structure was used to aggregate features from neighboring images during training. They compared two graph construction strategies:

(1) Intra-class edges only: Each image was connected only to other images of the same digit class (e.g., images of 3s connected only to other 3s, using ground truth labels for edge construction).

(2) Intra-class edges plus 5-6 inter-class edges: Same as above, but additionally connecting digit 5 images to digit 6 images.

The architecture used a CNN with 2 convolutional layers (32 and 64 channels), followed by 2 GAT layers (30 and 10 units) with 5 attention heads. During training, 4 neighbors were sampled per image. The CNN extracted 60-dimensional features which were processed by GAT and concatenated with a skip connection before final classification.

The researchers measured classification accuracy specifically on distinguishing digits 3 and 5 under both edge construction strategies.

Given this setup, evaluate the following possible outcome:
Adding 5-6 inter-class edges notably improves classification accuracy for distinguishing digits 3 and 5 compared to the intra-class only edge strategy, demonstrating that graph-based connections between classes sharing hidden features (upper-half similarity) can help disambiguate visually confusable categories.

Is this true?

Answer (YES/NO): YES